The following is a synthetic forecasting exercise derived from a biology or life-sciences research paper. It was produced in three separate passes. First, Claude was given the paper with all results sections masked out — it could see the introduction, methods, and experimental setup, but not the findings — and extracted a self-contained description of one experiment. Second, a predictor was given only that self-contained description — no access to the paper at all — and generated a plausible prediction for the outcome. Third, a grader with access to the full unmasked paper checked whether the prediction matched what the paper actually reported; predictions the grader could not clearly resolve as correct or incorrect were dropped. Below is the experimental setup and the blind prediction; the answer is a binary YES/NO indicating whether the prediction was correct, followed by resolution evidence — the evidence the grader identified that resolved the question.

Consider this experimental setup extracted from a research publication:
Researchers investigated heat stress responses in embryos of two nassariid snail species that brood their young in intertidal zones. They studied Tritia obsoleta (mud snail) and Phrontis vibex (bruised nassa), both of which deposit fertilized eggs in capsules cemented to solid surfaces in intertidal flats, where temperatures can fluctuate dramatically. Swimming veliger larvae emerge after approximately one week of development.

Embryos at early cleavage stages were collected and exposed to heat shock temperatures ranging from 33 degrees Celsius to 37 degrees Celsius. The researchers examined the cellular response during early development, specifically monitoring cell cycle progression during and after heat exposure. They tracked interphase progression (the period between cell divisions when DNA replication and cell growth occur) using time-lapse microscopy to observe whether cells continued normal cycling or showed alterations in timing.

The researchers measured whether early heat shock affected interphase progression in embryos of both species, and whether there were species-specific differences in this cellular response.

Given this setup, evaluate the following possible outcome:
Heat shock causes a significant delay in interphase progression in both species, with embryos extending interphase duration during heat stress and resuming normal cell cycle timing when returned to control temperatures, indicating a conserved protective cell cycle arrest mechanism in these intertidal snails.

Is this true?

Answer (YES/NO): NO